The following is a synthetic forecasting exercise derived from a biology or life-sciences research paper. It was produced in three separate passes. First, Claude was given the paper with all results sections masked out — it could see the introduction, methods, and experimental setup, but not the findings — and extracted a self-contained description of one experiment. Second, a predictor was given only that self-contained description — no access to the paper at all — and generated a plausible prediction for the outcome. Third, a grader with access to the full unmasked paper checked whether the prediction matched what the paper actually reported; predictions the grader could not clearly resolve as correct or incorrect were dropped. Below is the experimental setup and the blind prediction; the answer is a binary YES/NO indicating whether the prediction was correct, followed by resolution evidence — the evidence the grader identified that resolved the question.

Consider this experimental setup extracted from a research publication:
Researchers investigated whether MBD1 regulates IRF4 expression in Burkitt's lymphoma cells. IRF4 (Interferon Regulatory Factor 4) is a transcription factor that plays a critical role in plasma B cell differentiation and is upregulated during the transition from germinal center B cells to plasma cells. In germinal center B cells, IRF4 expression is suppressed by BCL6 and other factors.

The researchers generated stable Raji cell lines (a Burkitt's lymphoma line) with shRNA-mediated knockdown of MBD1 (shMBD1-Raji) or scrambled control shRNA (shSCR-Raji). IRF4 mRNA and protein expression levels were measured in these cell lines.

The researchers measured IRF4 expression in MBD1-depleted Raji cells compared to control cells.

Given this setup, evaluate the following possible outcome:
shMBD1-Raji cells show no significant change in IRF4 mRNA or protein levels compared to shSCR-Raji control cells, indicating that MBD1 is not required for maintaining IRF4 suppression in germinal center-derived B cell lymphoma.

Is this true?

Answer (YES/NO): NO